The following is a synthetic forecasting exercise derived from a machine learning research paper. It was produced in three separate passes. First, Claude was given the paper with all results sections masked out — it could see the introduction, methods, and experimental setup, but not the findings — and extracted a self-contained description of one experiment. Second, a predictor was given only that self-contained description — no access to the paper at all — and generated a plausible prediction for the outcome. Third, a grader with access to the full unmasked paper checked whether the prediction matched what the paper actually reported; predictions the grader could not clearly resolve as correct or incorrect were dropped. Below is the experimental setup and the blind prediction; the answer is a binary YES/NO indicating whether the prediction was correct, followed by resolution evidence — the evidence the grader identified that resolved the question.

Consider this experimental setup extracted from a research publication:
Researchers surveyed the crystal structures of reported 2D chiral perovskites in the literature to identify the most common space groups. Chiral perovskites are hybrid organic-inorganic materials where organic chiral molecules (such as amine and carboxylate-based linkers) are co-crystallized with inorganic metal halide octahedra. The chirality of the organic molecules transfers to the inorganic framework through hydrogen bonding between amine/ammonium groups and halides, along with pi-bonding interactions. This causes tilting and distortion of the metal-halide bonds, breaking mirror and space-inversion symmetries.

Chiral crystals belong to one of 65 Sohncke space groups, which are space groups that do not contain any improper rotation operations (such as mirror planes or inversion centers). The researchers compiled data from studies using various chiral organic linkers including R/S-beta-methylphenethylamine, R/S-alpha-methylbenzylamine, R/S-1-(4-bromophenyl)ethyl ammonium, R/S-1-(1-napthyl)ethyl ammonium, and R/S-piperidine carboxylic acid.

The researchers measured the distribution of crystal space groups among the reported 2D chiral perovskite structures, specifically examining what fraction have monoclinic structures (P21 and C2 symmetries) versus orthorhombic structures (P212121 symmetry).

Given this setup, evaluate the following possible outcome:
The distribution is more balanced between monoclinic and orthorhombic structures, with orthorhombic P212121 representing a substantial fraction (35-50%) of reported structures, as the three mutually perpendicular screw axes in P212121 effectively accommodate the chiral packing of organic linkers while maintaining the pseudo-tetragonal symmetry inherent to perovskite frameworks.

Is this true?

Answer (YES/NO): YES